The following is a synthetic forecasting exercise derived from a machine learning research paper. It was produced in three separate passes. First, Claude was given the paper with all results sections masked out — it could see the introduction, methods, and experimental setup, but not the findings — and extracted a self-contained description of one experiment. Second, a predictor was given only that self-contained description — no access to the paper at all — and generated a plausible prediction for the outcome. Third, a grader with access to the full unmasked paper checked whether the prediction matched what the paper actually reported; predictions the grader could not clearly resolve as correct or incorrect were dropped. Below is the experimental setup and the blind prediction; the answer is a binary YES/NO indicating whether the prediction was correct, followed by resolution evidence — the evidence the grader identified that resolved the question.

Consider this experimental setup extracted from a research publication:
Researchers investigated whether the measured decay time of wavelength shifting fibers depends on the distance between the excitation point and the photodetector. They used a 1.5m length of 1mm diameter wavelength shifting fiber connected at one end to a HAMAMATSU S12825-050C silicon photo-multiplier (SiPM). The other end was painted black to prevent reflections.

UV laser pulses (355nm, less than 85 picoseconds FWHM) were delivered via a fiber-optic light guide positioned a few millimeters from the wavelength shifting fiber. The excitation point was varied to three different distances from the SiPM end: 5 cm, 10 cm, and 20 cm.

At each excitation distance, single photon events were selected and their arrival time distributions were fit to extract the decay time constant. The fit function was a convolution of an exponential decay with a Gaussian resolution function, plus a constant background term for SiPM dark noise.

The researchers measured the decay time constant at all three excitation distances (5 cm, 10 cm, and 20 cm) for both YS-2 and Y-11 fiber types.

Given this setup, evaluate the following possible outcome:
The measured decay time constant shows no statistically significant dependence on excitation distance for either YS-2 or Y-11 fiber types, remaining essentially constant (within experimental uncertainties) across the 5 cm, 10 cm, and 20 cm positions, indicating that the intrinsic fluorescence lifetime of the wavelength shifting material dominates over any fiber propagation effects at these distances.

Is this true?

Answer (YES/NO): YES